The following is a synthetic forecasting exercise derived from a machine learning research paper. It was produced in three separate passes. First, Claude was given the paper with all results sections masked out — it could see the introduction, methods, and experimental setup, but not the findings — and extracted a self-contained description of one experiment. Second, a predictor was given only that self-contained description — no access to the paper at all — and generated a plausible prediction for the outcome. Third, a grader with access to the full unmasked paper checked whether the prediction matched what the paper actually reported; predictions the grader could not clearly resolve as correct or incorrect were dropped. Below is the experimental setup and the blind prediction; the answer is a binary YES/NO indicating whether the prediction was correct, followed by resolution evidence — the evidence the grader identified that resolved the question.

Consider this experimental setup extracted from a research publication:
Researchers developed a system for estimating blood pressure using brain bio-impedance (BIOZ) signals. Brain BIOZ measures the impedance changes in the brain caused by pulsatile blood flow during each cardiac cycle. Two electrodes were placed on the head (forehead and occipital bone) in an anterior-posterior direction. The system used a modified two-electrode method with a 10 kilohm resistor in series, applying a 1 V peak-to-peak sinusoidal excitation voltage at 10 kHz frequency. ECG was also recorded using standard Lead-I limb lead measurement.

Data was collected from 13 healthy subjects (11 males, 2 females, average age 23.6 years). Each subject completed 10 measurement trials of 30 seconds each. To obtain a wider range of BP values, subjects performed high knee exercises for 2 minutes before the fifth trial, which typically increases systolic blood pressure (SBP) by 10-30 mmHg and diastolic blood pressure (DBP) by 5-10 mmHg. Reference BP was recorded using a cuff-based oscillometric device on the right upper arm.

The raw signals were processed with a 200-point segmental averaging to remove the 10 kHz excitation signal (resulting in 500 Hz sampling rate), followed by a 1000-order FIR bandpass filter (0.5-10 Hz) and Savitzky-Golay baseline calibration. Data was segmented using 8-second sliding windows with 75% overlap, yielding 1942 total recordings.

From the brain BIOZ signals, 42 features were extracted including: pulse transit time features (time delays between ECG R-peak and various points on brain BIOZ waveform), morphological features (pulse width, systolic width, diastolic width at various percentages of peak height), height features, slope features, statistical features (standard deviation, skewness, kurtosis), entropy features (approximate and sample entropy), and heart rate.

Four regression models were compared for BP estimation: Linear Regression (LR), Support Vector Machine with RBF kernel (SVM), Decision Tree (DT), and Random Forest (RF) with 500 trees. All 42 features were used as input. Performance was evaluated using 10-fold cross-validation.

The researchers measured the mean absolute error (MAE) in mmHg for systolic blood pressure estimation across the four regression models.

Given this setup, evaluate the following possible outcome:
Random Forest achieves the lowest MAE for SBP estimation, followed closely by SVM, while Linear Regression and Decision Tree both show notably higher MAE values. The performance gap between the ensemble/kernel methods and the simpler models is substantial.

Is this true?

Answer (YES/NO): NO